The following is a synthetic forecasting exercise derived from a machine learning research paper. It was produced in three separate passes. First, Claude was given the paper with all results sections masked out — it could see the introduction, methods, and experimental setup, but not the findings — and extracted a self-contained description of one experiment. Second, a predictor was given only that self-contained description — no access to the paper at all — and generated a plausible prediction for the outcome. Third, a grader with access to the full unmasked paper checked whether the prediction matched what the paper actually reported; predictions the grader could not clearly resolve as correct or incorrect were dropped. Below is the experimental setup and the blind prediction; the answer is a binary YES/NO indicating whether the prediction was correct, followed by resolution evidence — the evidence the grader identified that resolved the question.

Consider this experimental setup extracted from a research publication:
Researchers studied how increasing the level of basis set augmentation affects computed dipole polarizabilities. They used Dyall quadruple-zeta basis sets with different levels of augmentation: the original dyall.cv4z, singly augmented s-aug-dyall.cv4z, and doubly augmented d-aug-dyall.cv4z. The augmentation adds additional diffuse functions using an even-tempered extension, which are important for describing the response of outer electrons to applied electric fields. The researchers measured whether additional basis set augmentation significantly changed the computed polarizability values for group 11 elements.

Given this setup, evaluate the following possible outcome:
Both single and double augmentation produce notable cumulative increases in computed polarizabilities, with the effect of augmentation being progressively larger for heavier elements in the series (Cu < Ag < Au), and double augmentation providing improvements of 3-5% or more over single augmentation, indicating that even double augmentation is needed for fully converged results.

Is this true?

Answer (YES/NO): NO